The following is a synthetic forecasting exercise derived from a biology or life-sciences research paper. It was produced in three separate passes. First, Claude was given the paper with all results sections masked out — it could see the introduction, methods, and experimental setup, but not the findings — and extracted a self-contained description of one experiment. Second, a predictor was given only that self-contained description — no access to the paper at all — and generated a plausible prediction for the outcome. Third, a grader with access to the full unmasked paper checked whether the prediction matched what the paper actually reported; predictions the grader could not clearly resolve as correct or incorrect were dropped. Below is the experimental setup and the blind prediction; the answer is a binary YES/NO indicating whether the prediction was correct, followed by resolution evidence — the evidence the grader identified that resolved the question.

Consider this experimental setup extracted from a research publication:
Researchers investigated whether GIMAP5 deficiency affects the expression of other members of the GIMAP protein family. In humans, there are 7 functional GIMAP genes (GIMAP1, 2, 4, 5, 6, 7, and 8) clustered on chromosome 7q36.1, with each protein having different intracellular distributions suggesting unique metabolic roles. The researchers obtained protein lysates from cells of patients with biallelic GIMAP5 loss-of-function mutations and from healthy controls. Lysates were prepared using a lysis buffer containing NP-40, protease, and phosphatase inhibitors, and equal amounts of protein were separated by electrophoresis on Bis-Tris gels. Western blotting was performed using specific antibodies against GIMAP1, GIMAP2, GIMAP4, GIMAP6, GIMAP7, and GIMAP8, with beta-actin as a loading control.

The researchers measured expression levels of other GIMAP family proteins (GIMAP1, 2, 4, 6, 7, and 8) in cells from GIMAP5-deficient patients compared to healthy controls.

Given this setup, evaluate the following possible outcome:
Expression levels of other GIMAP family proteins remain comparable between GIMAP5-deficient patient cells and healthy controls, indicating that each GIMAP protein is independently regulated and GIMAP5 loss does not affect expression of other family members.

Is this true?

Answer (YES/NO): YES